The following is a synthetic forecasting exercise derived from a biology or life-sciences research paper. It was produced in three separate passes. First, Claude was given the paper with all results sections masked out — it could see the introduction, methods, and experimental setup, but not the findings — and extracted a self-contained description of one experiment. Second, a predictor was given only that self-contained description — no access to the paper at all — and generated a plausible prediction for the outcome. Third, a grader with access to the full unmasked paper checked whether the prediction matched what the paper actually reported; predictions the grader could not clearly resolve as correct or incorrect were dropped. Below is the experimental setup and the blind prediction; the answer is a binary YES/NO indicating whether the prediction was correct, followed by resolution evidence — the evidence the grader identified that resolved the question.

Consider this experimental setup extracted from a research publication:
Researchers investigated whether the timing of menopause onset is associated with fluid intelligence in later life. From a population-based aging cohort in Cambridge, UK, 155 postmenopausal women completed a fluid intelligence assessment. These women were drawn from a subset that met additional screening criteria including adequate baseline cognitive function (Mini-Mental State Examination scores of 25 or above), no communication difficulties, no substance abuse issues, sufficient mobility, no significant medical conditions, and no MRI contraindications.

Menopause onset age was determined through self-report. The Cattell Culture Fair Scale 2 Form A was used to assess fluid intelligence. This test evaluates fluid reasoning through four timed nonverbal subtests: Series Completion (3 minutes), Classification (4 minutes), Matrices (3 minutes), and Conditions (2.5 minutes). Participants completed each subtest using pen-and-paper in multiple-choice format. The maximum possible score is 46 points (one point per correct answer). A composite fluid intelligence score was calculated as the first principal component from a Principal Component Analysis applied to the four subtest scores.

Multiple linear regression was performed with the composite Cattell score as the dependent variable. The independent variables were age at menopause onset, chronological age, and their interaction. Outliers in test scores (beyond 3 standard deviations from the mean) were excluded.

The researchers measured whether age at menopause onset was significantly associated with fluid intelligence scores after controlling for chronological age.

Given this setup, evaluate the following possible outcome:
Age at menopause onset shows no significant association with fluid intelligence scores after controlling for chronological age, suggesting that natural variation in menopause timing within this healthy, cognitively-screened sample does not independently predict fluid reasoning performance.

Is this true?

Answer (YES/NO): NO